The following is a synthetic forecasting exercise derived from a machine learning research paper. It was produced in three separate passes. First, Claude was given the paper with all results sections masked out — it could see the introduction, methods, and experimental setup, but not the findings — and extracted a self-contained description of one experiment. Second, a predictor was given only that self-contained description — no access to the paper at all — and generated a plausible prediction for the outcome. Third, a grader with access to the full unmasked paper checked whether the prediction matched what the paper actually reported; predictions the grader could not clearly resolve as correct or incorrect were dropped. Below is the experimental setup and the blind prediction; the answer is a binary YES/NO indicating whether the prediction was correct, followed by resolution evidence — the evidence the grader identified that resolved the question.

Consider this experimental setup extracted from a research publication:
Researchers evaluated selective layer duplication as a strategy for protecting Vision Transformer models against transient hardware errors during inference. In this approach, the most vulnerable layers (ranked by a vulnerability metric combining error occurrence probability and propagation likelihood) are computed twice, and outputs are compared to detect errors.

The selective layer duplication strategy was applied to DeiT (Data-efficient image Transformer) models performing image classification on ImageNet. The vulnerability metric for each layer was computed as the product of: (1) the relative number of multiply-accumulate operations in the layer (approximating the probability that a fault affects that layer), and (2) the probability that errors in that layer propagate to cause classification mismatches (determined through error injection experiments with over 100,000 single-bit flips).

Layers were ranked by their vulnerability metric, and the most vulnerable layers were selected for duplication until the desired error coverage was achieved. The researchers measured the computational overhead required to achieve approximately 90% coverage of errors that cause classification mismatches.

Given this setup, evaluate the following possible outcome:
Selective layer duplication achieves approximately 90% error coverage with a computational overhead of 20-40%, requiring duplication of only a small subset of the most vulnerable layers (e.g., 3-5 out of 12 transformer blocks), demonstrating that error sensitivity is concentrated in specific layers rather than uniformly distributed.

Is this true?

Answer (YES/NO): NO